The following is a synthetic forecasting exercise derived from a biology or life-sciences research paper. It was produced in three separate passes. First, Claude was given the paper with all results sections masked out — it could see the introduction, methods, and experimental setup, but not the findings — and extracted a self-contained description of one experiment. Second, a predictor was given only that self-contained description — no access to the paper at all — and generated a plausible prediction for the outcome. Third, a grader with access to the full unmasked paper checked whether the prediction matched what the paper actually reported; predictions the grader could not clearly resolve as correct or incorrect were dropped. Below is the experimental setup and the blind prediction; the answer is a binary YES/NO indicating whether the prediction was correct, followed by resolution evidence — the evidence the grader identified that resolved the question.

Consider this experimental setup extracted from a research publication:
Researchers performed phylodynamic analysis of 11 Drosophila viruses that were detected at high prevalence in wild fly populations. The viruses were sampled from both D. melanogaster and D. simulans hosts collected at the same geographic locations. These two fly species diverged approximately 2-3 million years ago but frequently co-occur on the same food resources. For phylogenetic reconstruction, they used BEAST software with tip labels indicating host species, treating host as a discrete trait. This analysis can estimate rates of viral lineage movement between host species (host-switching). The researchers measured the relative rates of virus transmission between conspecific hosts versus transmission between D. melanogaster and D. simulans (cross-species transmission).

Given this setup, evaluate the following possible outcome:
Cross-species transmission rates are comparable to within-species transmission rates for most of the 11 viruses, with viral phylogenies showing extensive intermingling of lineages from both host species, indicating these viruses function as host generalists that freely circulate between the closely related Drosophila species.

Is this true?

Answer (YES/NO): NO